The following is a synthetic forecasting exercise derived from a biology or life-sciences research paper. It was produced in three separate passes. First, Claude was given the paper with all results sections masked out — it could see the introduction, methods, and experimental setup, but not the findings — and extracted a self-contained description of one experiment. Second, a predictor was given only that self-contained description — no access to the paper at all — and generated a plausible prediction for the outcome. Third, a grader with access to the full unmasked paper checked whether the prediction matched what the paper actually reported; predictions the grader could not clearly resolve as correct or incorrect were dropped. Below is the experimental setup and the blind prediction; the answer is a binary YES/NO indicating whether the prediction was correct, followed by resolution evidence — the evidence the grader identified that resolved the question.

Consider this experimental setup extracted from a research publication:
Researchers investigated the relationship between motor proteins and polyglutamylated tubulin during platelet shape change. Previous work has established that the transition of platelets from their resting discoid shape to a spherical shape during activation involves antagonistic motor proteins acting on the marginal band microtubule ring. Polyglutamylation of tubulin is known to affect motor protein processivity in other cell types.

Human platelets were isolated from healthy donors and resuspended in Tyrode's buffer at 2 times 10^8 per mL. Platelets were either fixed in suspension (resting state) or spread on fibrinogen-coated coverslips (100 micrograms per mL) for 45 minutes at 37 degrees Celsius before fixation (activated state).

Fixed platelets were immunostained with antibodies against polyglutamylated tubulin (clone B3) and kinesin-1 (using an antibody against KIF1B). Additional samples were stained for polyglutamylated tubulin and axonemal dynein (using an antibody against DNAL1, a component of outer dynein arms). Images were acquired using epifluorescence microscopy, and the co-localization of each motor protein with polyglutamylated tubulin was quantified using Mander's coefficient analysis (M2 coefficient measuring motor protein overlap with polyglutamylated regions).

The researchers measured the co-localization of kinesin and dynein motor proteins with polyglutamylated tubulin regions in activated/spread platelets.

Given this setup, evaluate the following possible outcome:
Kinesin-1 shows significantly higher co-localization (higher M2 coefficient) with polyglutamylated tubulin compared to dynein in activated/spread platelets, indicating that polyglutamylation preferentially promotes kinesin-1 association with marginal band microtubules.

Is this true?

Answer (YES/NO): NO